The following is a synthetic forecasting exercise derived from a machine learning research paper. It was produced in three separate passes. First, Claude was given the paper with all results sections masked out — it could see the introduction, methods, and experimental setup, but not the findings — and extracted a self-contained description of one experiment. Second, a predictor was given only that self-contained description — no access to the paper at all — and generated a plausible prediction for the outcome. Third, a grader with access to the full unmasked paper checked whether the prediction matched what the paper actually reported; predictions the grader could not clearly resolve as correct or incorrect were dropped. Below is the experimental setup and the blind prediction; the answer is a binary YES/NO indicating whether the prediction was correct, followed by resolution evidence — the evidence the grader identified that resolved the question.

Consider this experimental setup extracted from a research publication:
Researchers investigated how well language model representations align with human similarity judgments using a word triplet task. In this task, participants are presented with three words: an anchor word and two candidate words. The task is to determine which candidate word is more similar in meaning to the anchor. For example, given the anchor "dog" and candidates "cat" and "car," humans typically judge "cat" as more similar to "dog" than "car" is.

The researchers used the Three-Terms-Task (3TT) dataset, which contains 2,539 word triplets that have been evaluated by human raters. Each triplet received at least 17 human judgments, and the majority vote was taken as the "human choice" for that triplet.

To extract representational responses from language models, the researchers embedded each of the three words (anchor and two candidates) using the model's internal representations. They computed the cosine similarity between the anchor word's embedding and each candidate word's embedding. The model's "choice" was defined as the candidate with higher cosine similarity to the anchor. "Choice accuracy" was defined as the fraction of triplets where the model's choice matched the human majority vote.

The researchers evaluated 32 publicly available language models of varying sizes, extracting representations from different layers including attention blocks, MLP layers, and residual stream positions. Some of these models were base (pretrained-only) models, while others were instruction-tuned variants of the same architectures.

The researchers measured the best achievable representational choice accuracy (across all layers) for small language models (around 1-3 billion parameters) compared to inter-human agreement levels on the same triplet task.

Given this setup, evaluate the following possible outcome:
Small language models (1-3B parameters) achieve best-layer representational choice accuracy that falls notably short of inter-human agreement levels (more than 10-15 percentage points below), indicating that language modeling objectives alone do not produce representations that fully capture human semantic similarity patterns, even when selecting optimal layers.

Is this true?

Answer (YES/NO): NO